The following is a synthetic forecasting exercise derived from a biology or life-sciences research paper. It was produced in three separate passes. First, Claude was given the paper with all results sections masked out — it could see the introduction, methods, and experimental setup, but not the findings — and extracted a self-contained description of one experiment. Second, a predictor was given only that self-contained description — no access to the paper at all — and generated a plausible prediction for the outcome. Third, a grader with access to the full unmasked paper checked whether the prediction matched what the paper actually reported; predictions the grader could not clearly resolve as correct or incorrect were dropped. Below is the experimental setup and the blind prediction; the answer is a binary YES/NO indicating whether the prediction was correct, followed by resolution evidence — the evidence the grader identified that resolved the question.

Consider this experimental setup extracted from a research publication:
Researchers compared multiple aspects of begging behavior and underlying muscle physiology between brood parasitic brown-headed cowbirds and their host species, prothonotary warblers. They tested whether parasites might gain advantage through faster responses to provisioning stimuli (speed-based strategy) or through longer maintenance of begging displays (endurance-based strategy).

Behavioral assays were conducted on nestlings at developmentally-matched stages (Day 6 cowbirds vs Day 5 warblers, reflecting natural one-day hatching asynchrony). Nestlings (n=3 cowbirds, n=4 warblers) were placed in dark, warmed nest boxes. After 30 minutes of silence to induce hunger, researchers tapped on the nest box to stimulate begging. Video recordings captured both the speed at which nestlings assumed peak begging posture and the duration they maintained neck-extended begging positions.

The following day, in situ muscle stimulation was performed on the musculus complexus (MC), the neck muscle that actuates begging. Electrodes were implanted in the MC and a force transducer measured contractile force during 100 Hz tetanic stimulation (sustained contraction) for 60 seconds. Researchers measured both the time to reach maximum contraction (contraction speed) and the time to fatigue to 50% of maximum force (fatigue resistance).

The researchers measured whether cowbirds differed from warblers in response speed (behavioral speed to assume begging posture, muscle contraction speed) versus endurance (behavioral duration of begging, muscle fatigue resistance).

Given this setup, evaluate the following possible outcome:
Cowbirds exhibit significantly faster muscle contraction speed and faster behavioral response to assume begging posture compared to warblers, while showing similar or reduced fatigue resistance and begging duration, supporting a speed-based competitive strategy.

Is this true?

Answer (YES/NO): NO